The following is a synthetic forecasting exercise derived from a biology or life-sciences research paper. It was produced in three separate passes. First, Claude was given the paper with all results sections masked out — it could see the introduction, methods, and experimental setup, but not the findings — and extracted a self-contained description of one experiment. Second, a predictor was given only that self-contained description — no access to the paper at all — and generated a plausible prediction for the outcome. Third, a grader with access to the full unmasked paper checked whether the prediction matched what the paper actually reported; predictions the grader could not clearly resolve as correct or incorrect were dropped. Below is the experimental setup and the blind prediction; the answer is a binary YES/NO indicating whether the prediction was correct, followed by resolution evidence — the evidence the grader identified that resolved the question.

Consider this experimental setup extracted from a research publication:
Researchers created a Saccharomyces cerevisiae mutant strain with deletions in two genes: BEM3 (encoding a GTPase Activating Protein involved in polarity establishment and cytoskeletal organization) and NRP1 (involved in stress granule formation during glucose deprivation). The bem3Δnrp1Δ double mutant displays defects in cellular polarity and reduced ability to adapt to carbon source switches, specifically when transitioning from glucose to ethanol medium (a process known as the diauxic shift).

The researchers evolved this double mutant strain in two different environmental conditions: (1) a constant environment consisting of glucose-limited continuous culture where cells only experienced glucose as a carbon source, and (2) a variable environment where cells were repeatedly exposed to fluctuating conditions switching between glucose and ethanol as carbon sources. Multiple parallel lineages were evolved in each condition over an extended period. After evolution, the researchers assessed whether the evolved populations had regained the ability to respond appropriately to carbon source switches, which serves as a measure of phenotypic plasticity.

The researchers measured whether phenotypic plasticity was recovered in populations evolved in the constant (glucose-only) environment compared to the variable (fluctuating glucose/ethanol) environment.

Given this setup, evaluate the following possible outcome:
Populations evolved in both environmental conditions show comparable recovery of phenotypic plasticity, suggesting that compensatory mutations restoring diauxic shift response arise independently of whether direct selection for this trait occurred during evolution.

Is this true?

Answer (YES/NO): NO